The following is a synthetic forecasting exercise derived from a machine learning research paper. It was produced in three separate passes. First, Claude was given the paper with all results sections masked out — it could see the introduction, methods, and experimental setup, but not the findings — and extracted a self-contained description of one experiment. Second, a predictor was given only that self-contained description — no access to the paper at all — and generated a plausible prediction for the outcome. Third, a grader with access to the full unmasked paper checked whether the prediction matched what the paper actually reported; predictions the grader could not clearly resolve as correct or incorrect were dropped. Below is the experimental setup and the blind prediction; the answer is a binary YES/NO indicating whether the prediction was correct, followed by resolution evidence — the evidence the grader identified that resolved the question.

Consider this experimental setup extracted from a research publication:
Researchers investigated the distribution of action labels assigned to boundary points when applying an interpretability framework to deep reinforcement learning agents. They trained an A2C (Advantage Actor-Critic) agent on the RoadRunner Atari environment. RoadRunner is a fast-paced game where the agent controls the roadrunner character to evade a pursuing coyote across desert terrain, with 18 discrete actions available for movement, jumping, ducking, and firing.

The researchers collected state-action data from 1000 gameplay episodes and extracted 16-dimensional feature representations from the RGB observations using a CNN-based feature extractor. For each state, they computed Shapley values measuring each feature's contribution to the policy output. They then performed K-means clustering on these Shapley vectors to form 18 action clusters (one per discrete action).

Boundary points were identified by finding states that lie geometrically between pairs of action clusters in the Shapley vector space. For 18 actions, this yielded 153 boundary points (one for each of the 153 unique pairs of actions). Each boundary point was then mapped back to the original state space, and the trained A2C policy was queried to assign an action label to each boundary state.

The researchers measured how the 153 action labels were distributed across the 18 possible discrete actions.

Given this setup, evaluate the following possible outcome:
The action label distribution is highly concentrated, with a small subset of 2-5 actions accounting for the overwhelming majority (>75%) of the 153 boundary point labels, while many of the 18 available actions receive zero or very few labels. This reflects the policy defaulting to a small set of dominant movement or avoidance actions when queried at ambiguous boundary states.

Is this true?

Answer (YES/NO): YES